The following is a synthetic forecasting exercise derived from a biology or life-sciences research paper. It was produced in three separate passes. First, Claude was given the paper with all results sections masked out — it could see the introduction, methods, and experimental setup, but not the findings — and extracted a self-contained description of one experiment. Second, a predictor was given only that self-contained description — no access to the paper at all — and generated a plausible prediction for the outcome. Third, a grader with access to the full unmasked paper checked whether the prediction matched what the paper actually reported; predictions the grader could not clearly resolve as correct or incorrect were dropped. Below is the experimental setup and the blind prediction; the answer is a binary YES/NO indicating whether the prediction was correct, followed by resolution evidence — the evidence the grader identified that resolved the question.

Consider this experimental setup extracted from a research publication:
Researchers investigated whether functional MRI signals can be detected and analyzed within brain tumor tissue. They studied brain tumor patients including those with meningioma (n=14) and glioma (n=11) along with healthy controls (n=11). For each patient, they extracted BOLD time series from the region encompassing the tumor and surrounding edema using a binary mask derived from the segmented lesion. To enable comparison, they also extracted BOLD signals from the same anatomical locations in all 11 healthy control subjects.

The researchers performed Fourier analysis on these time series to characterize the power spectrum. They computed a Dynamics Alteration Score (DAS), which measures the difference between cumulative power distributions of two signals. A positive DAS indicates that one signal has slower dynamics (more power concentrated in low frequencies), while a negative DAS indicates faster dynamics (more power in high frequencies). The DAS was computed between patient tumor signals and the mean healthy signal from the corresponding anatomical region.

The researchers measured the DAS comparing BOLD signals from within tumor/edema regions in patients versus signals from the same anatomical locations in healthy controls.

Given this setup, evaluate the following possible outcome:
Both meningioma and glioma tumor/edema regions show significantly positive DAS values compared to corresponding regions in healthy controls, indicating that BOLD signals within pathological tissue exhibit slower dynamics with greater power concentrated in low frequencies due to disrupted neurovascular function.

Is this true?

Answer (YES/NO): NO